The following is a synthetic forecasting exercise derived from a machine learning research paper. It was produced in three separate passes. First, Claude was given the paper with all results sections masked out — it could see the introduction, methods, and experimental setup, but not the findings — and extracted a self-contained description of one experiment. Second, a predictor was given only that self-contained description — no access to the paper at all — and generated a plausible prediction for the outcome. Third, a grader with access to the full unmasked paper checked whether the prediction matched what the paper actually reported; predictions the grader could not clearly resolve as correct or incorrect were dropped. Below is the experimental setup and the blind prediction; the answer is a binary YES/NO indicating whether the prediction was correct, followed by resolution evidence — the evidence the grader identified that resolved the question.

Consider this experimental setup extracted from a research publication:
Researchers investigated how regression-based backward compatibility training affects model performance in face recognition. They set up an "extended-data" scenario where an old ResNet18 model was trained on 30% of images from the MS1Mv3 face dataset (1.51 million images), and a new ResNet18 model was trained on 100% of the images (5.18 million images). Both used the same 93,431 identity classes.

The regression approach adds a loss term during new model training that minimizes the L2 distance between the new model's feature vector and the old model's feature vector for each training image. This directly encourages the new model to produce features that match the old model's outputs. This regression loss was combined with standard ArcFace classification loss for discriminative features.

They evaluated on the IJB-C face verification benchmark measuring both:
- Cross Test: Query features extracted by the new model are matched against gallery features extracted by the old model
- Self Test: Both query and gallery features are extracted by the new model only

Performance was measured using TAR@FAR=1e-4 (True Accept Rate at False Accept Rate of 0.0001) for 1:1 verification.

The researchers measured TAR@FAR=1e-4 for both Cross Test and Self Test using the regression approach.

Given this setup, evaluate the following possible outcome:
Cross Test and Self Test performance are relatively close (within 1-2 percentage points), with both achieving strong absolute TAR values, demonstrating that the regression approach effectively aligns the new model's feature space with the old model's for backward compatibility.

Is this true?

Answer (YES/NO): NO